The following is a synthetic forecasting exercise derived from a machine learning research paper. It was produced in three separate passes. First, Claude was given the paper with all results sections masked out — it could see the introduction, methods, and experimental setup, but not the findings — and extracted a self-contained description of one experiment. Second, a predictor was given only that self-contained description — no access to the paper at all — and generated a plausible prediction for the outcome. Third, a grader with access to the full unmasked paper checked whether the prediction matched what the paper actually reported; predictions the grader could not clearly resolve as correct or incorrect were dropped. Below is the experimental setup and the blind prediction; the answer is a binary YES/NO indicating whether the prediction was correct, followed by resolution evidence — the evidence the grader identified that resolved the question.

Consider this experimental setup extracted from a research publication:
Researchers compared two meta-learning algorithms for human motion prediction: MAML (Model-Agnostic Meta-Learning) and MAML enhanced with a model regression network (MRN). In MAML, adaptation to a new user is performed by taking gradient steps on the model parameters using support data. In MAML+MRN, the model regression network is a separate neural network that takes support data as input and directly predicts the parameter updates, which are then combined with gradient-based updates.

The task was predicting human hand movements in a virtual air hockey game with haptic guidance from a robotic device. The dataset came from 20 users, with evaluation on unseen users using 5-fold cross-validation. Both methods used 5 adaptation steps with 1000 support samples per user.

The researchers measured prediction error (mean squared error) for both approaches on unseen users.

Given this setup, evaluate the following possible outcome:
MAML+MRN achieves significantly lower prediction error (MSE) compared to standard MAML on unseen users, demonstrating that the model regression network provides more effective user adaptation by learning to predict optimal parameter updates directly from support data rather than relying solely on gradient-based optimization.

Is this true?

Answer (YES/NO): NO